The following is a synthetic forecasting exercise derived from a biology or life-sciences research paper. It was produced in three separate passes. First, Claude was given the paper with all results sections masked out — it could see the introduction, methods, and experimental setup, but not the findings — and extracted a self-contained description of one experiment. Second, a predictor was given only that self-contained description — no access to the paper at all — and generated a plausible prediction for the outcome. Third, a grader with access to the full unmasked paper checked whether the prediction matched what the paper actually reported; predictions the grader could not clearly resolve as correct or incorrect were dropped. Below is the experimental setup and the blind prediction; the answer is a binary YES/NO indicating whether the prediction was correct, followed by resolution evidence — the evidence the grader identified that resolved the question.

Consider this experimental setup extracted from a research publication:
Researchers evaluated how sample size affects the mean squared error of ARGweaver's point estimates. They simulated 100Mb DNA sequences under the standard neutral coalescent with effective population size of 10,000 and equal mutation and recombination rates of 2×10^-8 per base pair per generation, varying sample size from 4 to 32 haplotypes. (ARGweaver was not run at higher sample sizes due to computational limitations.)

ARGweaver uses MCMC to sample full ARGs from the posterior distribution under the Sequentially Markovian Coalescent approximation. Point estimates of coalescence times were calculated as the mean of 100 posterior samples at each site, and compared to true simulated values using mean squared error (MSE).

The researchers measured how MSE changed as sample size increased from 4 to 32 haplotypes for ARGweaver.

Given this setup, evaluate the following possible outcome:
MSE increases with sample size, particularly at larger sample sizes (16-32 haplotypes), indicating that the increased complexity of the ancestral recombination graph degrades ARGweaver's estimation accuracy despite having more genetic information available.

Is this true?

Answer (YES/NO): NO